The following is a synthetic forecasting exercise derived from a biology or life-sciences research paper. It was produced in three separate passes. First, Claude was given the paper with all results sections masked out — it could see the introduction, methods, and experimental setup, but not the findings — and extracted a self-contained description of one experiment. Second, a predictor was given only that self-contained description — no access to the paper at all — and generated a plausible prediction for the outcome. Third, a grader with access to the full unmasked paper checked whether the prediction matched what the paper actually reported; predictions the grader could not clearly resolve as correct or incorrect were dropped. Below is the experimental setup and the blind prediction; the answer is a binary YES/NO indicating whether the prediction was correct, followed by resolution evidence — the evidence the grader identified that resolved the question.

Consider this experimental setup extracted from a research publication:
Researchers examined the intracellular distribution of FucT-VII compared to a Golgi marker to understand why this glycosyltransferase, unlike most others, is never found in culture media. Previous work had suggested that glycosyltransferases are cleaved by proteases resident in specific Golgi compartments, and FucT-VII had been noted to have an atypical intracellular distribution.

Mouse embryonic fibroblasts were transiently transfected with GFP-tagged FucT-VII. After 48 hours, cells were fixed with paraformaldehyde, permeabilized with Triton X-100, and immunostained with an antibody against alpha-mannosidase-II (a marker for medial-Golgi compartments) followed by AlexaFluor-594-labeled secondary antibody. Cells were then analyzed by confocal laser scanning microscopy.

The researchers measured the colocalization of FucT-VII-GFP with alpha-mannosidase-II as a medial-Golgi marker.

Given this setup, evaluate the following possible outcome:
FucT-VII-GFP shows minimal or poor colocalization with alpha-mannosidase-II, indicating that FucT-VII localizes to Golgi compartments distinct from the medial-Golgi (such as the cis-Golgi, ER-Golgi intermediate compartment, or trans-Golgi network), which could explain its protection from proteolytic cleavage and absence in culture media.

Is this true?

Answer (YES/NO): YES